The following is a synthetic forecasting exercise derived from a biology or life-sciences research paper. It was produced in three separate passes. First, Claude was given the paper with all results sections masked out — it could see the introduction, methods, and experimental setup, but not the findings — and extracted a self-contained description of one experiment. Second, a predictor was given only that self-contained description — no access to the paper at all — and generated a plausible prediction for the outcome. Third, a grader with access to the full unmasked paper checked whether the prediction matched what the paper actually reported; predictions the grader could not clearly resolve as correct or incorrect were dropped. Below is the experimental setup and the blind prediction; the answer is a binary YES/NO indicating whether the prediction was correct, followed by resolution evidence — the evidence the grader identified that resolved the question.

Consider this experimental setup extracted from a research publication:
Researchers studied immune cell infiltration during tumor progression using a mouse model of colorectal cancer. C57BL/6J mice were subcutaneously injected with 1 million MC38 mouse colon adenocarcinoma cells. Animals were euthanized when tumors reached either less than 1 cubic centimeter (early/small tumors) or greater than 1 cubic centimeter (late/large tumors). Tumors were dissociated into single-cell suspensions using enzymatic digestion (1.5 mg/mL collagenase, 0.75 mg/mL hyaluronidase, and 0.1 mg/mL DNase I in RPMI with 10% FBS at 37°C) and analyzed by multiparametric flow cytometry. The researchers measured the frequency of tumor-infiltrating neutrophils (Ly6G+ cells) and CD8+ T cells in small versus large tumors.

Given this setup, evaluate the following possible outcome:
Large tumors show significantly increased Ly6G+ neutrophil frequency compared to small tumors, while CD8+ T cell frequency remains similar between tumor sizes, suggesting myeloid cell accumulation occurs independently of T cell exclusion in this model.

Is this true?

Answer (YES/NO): NO